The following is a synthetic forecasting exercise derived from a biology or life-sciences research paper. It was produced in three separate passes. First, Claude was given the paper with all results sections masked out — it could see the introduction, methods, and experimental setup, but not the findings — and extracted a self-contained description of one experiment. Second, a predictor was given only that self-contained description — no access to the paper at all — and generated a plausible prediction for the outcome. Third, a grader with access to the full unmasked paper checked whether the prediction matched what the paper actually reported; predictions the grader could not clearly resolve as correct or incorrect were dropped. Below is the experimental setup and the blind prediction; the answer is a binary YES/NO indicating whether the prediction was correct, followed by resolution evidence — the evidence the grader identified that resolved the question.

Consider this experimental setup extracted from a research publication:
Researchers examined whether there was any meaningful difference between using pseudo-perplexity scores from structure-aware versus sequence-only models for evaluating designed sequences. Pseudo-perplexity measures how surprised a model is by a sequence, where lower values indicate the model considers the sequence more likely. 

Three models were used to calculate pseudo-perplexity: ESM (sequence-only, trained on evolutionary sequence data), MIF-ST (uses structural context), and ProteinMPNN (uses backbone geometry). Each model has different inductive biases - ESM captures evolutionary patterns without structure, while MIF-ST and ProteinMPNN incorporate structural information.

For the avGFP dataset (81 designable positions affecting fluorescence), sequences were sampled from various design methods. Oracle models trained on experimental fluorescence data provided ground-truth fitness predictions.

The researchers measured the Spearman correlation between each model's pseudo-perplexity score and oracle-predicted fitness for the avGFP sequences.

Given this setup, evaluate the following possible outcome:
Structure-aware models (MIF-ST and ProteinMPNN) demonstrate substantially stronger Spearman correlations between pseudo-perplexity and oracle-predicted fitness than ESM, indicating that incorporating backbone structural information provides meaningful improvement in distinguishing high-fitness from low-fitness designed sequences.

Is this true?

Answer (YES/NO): NO